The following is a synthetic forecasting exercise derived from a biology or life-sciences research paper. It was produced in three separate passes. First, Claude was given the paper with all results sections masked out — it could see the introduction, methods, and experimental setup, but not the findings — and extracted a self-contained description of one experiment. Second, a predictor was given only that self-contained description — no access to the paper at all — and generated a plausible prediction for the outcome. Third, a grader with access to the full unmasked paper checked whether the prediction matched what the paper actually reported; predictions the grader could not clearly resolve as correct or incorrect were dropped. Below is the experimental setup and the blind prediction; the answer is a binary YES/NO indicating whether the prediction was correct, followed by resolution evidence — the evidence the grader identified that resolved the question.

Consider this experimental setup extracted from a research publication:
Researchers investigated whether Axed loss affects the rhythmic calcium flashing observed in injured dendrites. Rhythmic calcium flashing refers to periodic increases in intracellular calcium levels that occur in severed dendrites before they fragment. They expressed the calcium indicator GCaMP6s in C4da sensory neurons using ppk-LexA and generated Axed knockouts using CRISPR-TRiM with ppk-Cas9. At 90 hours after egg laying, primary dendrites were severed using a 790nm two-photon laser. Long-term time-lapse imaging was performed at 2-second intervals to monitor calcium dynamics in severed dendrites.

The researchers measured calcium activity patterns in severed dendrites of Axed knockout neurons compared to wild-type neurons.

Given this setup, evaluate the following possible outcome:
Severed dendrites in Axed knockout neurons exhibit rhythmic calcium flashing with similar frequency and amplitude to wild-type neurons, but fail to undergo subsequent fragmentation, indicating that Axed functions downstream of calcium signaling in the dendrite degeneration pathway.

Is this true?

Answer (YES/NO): NO